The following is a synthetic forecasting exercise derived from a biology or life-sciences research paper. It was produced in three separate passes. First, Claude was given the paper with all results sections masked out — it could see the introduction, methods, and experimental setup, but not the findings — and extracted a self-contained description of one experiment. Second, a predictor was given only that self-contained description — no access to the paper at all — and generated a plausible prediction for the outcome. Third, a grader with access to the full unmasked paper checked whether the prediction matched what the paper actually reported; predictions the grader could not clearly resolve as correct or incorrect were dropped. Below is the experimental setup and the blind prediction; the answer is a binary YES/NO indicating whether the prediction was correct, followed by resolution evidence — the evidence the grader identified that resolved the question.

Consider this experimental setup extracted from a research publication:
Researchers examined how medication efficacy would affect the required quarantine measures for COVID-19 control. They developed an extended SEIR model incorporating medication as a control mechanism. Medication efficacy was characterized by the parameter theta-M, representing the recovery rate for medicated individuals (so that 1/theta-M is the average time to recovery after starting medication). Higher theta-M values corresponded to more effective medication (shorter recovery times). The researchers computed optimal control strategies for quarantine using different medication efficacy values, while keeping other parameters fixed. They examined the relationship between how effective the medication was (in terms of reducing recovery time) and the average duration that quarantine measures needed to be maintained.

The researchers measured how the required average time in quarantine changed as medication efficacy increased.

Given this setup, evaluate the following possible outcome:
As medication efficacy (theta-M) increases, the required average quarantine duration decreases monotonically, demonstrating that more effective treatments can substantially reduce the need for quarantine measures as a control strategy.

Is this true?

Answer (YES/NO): YES